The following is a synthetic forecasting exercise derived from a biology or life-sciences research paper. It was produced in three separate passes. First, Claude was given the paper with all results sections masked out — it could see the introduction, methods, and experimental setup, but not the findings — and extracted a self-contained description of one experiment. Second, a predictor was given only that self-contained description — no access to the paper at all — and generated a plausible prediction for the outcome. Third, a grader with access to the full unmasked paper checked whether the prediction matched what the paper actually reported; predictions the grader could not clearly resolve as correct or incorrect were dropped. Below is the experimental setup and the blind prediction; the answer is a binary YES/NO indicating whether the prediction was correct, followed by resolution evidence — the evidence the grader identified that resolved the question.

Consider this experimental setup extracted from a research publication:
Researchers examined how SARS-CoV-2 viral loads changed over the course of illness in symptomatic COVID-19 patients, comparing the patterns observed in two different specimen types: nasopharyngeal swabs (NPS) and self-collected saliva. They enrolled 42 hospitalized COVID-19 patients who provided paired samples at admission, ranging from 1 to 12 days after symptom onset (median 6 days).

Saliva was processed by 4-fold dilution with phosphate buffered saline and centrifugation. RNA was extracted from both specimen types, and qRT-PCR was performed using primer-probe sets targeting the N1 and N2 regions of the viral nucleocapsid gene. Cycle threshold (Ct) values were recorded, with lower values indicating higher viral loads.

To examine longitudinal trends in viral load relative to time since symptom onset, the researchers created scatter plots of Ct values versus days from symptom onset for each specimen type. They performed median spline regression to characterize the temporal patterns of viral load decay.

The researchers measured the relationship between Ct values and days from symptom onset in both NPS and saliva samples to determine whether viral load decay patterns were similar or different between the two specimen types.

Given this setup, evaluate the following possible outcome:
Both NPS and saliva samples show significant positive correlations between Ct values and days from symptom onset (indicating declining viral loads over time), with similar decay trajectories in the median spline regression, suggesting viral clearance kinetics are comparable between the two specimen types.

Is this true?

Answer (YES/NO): YES